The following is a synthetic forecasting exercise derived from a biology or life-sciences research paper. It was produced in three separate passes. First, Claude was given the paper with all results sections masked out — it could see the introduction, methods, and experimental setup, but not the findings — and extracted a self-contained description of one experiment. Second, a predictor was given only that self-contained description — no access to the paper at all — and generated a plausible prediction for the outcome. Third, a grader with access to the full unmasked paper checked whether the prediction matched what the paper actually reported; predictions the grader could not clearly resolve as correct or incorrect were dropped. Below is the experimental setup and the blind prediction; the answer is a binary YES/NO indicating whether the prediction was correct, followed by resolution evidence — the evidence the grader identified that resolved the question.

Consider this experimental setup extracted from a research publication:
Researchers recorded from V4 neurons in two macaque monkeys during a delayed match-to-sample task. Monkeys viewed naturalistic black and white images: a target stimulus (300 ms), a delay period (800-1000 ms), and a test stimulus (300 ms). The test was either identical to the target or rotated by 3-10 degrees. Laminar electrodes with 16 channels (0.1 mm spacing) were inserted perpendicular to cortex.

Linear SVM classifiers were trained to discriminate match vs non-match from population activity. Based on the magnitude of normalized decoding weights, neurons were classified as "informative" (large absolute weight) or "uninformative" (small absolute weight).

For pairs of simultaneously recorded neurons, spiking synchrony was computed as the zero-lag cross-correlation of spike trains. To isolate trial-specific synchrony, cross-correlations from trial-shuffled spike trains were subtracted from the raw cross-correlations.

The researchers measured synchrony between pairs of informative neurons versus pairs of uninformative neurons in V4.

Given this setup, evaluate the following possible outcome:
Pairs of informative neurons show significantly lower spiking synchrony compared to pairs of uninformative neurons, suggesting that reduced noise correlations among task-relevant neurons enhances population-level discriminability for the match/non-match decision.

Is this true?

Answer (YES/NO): NO